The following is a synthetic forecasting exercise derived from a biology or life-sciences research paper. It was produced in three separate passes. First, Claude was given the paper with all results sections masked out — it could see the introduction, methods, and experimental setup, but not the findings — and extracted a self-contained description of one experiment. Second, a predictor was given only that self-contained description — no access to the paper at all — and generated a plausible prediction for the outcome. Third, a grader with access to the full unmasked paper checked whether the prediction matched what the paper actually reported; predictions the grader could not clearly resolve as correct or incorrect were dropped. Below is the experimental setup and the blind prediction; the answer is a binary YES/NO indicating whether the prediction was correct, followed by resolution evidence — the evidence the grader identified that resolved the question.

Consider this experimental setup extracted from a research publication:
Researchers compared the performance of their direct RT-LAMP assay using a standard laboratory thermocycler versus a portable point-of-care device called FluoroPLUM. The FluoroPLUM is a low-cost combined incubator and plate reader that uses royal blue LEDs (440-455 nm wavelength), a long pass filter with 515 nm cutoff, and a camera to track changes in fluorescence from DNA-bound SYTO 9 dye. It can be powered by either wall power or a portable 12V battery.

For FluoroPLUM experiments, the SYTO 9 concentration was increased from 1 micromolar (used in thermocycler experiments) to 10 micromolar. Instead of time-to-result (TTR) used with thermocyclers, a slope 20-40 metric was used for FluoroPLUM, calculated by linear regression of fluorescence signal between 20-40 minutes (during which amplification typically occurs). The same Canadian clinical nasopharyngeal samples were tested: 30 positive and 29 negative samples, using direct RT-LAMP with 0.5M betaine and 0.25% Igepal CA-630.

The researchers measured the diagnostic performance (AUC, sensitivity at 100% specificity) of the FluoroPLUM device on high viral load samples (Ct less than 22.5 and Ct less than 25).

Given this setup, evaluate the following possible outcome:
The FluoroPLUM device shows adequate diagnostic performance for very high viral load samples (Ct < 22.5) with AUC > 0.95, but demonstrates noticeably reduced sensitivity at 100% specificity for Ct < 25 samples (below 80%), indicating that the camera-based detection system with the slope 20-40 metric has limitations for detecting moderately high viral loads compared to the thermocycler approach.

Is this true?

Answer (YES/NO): NO